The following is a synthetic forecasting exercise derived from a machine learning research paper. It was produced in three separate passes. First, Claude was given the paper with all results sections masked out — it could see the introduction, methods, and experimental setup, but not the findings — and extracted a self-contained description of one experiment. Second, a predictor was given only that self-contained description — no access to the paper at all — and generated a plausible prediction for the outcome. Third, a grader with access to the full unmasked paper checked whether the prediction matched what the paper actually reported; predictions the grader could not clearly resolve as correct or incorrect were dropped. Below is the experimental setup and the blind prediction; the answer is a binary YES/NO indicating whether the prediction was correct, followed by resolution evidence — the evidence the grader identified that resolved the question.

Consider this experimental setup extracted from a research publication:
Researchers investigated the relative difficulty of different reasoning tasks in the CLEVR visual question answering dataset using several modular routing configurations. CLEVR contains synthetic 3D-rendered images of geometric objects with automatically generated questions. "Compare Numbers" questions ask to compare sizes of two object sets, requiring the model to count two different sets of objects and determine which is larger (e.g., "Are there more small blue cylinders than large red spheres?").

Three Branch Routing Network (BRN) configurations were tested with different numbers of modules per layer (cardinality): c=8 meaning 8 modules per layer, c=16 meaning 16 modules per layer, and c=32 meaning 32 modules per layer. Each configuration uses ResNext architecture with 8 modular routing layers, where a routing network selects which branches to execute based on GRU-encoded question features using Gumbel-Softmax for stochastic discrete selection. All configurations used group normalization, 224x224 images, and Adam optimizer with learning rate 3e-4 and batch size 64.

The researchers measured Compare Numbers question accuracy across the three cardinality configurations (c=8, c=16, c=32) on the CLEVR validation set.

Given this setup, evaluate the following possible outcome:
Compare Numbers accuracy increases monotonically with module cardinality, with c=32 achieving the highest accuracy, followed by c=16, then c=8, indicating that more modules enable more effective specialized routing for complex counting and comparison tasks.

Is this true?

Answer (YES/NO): YES